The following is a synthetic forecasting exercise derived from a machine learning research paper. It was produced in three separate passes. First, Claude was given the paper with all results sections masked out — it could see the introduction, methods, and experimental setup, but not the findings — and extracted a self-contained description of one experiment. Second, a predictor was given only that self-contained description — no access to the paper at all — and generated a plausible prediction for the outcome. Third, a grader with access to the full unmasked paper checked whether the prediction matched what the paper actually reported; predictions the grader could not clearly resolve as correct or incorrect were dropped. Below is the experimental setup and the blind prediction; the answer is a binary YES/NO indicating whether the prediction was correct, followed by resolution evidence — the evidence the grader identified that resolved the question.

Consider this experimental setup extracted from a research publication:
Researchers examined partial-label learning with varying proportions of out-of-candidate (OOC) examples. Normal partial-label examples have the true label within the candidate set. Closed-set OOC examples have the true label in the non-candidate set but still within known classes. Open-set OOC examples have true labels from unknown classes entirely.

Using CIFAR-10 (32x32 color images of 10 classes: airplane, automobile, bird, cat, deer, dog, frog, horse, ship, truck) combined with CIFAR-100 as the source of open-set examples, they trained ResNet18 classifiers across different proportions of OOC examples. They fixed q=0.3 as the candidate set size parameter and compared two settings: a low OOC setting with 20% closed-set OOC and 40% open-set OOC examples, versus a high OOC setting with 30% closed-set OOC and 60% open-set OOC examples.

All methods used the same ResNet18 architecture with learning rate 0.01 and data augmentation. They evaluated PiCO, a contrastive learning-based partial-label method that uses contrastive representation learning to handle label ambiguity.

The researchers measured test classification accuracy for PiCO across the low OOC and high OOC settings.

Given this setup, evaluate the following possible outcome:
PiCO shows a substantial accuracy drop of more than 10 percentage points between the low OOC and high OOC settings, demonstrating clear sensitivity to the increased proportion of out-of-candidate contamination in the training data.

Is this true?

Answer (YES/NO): NO